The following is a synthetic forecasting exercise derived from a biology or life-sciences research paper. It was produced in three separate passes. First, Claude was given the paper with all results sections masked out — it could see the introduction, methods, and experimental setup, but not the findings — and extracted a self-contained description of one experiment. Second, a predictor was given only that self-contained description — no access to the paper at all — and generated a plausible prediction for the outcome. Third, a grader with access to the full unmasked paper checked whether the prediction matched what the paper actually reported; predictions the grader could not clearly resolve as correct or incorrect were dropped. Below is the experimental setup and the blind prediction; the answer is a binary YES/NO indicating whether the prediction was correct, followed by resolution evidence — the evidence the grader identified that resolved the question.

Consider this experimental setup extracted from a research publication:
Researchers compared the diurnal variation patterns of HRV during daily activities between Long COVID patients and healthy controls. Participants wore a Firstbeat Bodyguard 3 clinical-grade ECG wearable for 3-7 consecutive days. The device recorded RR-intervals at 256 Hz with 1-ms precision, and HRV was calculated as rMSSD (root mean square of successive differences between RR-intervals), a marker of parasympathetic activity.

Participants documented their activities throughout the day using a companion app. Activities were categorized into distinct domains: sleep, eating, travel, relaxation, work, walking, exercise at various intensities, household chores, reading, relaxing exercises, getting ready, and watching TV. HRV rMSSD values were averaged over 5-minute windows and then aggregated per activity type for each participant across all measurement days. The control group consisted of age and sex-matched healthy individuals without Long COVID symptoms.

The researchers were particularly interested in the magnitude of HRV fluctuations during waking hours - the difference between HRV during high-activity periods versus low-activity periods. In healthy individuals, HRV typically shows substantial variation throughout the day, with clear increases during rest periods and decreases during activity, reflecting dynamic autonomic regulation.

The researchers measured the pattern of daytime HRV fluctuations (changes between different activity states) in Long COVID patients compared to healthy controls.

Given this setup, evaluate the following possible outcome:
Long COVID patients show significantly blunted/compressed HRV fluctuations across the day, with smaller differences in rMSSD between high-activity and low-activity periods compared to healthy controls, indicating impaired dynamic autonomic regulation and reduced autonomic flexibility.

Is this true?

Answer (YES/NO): YES